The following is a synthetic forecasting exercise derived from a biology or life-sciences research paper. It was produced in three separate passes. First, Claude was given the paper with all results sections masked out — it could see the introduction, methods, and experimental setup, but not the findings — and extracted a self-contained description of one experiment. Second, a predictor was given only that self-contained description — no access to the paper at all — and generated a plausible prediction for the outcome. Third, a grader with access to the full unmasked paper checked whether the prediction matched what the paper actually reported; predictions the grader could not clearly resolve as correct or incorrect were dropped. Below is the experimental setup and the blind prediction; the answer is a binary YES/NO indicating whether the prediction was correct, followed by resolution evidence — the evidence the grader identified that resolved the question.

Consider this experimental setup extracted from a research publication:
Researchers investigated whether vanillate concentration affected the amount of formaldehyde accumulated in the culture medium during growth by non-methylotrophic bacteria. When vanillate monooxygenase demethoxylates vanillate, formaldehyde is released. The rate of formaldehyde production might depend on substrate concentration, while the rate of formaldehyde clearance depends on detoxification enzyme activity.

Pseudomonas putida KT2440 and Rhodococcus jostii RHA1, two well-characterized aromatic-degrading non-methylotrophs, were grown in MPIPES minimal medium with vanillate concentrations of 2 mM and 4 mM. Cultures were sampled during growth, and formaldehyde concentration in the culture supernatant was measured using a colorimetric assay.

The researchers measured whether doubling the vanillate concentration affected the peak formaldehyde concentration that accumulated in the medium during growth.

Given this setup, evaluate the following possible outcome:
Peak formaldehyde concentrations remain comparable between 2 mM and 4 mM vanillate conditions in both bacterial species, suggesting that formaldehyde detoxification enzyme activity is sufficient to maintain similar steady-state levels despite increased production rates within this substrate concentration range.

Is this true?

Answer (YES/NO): YES